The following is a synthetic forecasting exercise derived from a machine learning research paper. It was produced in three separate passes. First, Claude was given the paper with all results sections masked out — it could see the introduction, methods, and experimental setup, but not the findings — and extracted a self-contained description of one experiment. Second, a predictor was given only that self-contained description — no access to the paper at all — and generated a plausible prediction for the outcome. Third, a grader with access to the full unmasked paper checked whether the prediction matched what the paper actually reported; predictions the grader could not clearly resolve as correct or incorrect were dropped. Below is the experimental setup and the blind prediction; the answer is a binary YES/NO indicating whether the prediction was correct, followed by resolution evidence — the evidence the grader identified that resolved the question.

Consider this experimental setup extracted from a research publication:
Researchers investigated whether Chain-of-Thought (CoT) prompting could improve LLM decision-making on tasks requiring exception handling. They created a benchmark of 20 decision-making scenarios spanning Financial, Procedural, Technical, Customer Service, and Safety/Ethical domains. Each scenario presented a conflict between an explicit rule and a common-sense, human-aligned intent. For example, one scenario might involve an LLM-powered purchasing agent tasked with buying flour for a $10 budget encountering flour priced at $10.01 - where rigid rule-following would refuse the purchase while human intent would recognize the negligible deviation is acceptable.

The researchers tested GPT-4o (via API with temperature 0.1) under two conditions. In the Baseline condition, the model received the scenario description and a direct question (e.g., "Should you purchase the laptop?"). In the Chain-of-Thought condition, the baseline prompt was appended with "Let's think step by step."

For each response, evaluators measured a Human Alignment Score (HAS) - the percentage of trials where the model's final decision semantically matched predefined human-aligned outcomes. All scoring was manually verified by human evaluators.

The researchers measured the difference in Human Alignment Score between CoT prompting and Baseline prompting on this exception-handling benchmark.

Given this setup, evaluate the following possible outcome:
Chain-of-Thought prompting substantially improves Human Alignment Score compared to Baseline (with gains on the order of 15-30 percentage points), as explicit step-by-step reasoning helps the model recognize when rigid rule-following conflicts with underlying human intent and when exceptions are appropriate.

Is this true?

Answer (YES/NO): NO